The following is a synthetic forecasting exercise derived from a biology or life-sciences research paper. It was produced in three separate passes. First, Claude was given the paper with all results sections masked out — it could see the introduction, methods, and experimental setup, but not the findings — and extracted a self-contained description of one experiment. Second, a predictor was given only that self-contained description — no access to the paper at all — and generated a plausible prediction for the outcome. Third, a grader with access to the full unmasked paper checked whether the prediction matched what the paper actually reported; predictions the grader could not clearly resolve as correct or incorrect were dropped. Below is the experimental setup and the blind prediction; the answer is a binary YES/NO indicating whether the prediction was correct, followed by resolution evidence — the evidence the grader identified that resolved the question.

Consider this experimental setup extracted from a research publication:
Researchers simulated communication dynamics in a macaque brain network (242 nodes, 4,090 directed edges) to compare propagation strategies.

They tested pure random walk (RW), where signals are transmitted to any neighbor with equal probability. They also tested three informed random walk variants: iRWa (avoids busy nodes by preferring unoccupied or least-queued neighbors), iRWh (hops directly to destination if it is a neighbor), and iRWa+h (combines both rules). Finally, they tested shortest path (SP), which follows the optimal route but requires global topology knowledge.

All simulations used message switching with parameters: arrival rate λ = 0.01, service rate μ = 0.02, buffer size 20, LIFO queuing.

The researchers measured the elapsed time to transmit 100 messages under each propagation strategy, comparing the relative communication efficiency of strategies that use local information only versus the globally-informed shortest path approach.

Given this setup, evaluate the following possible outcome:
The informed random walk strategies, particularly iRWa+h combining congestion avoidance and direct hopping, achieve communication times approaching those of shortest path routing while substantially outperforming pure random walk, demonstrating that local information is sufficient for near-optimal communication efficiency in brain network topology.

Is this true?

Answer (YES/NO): YES